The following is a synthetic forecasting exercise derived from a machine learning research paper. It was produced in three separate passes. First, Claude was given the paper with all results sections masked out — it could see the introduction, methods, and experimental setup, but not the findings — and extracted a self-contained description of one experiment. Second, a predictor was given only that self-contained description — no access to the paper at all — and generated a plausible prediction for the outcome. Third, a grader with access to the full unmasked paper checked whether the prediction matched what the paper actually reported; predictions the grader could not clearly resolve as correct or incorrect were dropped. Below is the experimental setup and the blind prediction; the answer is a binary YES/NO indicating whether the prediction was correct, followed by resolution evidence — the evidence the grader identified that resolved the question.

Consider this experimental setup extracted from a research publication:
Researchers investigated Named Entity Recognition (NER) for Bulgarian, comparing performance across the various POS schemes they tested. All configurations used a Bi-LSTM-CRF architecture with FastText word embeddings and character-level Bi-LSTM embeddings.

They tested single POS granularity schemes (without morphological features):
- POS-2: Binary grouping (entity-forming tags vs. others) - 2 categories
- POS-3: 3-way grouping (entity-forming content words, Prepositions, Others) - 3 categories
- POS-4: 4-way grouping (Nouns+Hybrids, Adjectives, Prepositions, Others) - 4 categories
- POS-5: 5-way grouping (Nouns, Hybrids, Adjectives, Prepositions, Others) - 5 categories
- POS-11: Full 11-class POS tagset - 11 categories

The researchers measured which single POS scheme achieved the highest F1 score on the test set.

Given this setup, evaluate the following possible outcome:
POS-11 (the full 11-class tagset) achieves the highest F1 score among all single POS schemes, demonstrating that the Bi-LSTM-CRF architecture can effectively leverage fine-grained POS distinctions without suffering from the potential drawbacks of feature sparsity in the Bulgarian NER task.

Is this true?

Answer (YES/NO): NO